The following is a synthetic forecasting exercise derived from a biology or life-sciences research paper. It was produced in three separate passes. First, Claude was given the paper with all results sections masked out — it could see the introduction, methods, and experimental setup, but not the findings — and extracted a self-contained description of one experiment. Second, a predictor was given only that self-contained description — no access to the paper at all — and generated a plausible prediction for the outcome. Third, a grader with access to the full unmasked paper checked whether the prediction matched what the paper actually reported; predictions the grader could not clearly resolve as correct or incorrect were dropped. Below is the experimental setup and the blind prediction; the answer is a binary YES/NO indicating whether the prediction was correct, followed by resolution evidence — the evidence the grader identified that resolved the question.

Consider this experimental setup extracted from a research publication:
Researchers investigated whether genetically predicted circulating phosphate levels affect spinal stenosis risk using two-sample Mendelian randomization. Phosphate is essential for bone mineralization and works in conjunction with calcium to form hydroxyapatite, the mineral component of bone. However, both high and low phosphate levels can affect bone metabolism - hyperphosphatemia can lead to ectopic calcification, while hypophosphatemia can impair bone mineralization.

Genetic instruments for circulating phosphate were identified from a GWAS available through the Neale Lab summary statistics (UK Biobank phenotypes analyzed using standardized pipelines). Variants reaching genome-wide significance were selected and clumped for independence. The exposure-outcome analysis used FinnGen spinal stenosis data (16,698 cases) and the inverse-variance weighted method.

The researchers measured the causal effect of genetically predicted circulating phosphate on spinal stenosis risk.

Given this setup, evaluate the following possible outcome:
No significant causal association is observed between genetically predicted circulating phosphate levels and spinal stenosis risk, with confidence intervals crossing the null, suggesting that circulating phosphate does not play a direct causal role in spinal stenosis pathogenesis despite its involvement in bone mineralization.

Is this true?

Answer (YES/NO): YES